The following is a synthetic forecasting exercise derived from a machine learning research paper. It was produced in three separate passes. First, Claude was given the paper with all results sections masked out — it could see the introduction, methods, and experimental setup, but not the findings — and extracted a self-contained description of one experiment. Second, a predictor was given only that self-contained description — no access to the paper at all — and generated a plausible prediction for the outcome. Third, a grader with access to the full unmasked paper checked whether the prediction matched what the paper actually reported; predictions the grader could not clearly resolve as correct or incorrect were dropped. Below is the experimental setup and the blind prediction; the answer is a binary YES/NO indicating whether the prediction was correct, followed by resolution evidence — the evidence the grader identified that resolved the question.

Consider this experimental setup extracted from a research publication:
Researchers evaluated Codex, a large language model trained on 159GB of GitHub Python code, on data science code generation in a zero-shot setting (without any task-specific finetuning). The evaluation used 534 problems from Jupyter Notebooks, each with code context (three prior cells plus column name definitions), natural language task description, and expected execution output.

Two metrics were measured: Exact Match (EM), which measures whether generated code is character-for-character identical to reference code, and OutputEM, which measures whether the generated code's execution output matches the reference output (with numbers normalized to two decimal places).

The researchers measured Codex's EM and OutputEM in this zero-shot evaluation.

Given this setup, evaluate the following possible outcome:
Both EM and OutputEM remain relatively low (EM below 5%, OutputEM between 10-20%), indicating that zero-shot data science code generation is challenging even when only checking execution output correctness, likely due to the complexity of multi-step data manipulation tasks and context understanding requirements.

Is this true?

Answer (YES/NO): NO